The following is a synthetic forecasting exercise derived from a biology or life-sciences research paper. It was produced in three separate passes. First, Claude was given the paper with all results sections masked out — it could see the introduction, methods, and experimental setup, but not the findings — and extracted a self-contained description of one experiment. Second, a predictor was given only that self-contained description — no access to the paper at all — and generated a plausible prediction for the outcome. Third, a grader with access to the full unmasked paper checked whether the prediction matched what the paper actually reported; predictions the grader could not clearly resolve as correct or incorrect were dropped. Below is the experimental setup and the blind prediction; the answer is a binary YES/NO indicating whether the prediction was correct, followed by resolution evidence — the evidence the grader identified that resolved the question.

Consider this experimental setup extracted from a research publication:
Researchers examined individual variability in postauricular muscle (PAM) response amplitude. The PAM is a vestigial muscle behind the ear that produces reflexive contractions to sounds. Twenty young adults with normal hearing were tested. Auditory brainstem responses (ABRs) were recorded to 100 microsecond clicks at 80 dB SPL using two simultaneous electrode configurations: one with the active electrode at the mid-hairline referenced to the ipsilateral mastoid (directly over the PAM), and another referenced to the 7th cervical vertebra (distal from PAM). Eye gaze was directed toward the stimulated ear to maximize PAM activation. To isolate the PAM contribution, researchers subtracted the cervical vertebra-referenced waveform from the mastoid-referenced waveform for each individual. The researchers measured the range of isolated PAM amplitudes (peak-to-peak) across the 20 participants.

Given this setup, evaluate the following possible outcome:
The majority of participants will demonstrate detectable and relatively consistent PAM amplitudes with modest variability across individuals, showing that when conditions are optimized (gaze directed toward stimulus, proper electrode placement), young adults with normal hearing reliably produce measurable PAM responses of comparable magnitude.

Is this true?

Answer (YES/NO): NO